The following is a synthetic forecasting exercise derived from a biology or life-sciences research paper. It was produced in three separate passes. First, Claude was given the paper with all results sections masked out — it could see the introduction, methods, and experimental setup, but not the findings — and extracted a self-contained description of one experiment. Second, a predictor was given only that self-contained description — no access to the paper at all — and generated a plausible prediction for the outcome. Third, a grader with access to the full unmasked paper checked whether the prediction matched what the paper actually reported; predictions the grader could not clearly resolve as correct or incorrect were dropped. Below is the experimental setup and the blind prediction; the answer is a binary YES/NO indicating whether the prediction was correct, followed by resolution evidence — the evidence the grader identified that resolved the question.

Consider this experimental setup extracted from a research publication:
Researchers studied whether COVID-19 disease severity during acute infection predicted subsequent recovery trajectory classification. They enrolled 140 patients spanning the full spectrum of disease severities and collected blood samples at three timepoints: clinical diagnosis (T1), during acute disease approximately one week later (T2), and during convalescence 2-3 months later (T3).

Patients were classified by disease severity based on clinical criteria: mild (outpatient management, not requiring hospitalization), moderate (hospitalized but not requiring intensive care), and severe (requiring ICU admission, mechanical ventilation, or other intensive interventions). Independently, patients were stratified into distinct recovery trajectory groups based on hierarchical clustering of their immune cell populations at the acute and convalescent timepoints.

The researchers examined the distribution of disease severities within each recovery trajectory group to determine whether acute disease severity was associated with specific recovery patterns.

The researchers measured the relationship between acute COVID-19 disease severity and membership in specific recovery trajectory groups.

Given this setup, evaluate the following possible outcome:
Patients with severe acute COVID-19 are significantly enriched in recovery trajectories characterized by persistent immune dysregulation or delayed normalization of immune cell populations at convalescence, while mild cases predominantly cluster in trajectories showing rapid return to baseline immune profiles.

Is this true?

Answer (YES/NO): YES